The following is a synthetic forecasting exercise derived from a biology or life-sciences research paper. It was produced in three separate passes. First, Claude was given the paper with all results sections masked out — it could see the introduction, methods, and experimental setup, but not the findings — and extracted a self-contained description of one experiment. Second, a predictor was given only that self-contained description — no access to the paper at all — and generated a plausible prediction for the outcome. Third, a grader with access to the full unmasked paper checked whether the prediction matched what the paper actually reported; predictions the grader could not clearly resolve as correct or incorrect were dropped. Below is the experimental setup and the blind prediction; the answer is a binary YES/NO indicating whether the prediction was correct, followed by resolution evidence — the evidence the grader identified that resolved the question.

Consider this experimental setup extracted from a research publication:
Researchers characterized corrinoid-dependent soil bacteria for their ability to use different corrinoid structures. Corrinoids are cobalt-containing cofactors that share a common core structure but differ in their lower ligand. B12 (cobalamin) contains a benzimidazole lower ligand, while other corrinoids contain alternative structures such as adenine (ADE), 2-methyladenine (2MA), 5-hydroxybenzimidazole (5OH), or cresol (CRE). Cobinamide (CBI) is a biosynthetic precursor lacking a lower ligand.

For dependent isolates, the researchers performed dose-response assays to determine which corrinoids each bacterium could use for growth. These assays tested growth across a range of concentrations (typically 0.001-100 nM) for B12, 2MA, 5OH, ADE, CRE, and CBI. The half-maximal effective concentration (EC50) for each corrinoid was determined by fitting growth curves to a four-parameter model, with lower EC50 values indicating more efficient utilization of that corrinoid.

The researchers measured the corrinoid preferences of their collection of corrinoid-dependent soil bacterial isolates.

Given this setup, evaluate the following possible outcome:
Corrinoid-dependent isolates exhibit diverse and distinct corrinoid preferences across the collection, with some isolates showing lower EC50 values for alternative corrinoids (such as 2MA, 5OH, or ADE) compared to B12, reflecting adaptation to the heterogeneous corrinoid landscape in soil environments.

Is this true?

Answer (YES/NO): NO